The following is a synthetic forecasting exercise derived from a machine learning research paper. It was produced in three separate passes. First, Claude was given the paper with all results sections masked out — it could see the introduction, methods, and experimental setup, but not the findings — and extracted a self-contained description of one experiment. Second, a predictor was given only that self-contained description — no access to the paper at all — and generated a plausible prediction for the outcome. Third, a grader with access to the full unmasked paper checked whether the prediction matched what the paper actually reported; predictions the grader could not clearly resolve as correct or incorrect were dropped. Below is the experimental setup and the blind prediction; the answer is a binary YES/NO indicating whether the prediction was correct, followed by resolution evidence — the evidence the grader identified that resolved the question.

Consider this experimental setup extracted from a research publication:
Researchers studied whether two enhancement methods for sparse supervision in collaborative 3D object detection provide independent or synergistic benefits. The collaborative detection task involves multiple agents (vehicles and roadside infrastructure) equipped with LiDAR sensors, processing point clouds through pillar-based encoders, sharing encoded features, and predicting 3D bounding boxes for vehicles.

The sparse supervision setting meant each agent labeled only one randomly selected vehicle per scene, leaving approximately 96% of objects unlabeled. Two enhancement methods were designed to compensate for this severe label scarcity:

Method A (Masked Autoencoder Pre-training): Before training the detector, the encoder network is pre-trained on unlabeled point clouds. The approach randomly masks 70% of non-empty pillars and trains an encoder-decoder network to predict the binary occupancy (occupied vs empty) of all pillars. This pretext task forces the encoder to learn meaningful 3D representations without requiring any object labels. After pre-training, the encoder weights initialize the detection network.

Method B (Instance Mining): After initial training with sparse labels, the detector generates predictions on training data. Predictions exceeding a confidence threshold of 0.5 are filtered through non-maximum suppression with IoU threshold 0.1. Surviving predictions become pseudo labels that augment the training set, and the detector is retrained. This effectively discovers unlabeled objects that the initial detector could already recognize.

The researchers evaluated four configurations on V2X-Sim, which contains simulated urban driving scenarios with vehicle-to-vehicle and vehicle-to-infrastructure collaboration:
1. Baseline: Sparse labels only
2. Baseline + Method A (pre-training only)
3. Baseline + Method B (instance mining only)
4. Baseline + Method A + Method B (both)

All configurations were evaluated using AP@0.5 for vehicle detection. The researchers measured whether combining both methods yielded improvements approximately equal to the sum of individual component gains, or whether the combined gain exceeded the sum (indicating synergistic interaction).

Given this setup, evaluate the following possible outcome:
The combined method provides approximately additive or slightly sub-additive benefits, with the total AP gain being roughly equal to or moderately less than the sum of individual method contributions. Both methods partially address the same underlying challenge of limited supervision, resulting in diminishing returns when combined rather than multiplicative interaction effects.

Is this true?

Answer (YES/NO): NO